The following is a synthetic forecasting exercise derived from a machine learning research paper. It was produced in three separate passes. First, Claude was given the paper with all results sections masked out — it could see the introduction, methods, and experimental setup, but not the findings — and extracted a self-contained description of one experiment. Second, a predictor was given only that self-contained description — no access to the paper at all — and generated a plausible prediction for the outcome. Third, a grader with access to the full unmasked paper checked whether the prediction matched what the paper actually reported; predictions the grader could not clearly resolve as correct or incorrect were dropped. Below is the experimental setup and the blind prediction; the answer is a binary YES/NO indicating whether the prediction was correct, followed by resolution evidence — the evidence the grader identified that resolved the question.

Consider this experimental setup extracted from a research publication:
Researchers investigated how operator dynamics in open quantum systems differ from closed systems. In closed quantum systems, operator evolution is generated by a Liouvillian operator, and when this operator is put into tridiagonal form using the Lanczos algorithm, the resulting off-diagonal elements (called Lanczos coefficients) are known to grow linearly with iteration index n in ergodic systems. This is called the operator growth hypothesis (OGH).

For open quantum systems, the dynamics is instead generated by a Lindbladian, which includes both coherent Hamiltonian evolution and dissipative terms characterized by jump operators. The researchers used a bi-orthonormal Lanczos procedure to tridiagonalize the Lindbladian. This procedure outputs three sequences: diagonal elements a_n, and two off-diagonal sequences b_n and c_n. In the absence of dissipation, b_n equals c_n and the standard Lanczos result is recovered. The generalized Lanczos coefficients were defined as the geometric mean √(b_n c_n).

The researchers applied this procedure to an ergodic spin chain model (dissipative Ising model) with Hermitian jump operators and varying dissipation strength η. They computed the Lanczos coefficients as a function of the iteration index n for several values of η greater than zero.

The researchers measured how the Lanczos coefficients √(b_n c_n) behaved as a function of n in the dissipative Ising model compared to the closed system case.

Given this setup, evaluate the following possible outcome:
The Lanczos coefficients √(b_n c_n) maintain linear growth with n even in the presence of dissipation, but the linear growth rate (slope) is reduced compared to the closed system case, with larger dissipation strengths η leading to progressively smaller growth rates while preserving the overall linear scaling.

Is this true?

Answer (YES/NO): NO